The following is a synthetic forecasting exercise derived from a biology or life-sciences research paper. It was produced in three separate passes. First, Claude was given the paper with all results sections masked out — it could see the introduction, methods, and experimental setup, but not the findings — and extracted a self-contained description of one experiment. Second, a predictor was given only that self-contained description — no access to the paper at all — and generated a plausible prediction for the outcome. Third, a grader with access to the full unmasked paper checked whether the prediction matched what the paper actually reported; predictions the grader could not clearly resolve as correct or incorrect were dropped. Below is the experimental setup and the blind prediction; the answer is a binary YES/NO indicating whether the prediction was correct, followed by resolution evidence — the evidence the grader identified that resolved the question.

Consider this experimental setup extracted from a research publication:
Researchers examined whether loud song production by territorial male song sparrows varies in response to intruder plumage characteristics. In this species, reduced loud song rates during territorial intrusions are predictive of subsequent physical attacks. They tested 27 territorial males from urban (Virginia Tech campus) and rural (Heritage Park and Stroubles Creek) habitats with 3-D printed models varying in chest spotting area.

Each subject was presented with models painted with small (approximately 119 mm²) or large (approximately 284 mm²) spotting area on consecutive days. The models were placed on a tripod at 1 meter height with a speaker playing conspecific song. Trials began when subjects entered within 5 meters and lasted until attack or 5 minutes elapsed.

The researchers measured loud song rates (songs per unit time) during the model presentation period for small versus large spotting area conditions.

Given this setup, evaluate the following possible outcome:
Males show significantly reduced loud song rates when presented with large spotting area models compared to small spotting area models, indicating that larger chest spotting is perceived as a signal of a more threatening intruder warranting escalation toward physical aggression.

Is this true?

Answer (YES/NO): NO